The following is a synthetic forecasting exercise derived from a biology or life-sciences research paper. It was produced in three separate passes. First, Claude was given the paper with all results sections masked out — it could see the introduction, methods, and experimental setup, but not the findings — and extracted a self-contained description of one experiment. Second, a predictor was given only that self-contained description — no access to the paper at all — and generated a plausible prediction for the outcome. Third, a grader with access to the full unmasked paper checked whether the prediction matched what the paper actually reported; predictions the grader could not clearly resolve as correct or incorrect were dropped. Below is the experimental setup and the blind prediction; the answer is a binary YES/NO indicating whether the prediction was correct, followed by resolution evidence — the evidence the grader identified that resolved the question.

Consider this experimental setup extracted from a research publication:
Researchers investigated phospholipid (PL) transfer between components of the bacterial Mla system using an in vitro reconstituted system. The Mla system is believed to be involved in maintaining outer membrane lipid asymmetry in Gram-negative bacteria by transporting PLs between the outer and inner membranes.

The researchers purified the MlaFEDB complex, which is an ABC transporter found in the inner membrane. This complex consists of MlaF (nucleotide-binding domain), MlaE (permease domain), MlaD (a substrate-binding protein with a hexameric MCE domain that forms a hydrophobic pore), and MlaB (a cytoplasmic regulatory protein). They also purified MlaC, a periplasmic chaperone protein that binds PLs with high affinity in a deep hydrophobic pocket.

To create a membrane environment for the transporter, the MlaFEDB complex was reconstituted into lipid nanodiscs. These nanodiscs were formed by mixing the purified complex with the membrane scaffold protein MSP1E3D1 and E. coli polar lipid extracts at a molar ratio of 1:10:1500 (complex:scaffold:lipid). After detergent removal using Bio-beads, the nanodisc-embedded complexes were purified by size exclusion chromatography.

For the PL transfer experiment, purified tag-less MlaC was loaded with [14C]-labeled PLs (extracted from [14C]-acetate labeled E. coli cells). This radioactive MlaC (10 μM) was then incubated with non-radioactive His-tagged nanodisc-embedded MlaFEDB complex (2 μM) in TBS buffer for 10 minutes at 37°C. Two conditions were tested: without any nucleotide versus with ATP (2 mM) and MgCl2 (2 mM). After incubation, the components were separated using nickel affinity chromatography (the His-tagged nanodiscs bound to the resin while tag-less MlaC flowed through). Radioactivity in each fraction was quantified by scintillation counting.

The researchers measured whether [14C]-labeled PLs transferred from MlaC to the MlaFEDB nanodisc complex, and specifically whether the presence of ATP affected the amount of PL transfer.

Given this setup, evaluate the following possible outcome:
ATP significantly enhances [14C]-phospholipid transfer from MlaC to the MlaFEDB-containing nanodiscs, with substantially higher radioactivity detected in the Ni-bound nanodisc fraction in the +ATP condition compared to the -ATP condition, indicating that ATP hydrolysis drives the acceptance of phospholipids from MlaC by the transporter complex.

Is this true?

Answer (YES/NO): YES